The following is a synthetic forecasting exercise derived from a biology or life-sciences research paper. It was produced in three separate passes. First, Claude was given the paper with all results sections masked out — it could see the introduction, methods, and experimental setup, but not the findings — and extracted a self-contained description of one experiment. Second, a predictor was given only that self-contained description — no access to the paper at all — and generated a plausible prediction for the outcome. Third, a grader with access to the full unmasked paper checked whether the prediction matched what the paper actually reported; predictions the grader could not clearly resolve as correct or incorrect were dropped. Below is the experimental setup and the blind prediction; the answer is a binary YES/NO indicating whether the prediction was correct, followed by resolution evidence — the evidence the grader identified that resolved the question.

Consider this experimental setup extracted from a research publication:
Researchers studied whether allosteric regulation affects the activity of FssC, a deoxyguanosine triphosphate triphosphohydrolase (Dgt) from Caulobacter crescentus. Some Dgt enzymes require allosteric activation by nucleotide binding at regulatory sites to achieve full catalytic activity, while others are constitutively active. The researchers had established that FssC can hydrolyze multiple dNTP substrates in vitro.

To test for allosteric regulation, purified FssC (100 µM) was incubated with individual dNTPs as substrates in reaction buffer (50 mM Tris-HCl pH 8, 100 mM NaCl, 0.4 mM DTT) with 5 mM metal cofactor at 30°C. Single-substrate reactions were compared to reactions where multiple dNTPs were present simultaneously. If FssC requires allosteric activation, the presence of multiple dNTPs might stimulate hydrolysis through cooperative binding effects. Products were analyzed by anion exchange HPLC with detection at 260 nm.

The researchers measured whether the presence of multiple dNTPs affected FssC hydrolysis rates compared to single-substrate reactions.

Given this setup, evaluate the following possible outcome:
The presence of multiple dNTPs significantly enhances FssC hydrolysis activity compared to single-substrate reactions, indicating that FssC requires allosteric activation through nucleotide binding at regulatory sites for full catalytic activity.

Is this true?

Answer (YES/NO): NO